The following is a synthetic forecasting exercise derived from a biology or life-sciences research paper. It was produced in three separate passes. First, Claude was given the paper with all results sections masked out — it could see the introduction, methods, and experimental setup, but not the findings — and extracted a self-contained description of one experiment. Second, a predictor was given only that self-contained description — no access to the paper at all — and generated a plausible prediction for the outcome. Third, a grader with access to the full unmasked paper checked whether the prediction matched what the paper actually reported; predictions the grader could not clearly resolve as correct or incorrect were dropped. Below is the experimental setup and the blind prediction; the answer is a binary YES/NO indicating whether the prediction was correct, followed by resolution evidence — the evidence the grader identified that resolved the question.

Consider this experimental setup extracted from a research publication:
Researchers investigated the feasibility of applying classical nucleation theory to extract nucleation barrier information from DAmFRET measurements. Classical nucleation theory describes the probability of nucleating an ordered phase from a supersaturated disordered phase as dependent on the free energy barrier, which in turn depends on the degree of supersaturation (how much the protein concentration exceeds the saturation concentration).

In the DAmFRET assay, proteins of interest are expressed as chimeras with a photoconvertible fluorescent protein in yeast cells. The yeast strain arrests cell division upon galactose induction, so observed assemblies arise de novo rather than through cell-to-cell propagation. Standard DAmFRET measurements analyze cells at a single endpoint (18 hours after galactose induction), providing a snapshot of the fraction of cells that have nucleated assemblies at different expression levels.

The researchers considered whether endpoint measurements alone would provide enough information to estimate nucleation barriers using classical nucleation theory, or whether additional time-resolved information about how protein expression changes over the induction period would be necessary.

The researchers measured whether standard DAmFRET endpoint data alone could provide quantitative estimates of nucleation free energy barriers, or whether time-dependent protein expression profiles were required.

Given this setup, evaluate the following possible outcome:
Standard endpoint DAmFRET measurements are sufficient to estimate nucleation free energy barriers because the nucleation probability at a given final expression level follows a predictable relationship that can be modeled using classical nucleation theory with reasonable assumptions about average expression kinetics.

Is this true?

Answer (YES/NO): NO